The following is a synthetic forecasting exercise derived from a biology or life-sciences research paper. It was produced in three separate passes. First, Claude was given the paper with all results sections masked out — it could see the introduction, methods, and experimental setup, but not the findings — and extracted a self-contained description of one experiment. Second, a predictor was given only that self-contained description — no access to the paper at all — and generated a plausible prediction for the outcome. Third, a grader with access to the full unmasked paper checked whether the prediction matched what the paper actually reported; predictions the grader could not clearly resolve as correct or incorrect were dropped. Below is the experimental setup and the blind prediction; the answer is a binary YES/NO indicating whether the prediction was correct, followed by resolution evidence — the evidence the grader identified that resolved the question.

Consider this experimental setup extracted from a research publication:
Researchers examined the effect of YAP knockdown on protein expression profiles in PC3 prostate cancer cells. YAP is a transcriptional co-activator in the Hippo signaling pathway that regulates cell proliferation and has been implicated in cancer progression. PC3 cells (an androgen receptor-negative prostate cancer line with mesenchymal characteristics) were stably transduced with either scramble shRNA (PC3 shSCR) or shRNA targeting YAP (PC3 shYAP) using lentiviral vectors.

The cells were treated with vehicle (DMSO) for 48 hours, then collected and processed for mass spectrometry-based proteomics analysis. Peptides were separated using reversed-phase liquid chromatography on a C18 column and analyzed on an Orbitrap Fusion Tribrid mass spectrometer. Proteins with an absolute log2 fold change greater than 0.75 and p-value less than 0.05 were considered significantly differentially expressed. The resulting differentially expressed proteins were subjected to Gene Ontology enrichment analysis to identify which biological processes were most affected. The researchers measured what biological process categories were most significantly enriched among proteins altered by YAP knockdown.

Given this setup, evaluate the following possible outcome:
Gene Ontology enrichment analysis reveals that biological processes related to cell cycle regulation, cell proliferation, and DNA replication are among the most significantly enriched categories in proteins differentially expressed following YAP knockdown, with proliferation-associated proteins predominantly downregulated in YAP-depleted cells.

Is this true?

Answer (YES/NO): NO